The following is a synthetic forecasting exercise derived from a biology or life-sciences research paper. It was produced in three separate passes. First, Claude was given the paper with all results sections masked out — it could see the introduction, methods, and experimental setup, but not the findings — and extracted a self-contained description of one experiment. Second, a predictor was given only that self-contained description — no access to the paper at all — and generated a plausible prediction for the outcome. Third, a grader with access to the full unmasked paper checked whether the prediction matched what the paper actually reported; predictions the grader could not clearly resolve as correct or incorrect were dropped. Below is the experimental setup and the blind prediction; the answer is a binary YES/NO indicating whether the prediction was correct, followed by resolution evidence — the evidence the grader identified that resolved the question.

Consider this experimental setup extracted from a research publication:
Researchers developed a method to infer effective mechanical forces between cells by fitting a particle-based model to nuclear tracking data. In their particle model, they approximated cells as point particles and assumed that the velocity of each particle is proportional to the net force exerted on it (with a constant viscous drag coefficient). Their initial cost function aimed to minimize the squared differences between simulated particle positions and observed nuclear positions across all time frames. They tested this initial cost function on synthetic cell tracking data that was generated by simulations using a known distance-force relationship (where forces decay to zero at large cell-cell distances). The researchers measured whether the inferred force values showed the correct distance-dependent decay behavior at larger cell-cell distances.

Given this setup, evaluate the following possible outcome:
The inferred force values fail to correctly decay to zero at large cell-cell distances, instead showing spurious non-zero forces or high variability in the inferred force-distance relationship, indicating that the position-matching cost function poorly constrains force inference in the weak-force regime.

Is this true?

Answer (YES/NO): YES